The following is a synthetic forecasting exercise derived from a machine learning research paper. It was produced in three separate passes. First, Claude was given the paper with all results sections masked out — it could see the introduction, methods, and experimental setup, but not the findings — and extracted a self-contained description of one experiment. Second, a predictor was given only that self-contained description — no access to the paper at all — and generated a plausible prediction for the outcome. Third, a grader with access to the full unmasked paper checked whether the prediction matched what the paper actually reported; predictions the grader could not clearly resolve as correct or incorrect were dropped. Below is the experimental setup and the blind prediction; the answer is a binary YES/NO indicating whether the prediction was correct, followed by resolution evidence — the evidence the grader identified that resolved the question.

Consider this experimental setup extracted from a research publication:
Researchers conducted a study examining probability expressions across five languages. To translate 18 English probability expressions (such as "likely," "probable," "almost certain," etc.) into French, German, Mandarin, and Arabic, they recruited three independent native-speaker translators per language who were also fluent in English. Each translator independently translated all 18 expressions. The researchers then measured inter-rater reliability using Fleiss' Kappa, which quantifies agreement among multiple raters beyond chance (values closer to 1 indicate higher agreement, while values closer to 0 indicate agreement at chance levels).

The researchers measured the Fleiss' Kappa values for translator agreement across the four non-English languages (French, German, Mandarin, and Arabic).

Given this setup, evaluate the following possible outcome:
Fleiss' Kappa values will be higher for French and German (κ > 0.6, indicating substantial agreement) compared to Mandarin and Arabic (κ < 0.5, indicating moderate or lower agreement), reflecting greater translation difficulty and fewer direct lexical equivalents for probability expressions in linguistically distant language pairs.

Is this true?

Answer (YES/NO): NO